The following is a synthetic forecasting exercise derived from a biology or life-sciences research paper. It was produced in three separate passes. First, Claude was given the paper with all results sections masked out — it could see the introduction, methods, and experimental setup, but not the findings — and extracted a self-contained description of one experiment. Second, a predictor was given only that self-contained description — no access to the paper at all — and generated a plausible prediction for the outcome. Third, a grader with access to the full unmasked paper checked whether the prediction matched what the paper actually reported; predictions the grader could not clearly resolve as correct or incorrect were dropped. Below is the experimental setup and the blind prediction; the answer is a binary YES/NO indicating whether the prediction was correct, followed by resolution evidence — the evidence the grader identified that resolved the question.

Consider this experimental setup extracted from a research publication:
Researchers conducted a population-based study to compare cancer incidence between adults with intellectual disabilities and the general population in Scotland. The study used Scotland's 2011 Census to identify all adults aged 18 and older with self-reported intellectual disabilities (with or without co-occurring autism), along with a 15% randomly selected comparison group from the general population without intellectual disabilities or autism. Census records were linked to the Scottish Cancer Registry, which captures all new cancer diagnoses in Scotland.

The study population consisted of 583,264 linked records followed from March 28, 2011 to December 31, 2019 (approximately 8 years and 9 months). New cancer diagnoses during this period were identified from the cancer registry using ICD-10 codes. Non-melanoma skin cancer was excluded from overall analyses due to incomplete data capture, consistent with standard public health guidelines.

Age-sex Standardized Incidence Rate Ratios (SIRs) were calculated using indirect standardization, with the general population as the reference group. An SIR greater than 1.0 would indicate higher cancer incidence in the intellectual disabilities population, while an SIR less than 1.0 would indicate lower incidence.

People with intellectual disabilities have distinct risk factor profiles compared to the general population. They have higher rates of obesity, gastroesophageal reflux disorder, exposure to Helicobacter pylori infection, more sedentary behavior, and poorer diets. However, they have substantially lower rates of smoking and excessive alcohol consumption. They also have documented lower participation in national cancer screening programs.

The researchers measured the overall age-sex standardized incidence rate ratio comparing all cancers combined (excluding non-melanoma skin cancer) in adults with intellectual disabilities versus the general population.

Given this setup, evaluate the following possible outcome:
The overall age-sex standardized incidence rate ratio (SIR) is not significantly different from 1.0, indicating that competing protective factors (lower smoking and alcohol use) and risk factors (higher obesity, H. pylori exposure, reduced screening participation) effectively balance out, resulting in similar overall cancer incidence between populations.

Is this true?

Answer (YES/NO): NO